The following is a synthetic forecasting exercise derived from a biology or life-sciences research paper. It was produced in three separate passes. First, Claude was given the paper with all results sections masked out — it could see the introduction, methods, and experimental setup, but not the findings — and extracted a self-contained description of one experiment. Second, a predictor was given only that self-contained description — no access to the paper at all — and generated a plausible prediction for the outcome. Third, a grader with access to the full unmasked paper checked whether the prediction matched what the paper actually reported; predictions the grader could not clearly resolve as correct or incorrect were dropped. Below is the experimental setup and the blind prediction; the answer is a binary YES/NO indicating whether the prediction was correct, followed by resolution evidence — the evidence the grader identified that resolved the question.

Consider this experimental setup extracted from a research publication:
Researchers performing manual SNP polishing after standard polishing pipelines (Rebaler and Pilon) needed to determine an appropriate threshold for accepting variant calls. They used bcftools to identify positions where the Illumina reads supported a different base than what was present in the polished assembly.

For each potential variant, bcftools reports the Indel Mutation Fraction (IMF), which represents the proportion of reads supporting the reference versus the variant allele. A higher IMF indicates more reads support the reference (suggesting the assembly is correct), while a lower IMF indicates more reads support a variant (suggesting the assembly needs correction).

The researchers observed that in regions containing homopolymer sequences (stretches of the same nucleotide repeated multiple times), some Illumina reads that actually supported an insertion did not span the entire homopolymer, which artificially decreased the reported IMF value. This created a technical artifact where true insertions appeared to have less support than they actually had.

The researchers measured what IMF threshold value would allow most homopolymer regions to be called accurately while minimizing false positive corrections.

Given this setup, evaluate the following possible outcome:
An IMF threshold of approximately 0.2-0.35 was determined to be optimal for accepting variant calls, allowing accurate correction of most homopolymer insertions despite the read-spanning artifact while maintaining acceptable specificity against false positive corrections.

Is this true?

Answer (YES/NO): NO